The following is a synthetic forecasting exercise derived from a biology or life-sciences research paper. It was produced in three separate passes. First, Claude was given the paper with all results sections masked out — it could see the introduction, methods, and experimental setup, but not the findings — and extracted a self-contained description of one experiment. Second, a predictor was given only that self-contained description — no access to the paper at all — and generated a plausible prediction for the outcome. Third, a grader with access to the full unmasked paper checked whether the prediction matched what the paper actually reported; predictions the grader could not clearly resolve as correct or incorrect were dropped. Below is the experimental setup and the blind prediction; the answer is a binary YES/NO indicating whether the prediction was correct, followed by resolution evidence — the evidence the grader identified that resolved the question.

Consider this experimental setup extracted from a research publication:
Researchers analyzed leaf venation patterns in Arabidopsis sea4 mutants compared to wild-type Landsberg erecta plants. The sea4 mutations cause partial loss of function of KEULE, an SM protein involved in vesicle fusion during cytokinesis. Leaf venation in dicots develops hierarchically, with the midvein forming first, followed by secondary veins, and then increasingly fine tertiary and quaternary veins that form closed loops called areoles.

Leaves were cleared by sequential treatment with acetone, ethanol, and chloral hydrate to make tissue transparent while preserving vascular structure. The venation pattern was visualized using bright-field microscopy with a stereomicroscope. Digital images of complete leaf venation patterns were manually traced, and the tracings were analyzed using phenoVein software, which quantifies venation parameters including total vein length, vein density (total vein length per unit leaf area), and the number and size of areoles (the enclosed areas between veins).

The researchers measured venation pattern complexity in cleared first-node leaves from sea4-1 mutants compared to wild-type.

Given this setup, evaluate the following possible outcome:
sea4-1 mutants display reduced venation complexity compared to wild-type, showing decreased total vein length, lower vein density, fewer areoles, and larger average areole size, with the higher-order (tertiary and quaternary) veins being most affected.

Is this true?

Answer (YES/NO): NO